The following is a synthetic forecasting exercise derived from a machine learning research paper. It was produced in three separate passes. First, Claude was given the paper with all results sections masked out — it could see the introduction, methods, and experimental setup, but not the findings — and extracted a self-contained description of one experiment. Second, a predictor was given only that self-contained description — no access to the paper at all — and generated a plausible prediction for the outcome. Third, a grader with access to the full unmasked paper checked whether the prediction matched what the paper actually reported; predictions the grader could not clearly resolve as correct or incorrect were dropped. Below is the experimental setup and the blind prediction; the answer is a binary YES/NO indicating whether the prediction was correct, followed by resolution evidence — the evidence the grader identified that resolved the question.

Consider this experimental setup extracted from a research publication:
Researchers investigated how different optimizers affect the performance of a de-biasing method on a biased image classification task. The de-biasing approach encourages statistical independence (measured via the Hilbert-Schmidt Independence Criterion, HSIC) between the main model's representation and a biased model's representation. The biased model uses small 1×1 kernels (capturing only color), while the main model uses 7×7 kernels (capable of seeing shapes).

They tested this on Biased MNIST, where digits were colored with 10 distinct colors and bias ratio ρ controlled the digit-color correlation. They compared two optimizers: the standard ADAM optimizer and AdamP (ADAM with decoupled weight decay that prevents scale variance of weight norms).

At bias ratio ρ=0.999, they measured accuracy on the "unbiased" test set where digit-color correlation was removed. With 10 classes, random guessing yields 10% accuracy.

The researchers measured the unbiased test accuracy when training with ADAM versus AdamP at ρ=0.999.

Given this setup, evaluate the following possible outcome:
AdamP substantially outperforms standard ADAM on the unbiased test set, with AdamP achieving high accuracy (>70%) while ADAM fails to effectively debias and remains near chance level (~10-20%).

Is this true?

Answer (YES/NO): NO